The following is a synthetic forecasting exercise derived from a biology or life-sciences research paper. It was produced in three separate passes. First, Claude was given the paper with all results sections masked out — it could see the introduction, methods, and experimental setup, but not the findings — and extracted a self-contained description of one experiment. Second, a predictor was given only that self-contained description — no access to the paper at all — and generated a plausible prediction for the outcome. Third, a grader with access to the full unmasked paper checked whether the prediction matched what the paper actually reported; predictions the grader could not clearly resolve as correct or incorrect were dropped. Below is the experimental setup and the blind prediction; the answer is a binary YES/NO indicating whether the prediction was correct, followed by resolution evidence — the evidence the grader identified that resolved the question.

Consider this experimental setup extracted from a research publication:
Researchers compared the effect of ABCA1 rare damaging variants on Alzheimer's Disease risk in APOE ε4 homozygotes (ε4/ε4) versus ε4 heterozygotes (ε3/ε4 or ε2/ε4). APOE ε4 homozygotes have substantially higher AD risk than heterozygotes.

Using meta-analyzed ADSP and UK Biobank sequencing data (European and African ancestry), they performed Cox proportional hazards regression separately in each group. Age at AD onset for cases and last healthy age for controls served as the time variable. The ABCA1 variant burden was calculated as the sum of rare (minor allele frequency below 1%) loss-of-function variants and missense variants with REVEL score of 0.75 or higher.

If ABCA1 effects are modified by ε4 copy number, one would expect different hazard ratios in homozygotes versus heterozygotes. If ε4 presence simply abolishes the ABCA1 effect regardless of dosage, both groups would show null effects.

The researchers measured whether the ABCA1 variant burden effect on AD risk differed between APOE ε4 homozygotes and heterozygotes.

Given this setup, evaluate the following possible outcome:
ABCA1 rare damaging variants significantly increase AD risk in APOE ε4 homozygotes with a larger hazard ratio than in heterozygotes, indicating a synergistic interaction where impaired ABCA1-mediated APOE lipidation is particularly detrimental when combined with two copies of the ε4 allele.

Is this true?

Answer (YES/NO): NO